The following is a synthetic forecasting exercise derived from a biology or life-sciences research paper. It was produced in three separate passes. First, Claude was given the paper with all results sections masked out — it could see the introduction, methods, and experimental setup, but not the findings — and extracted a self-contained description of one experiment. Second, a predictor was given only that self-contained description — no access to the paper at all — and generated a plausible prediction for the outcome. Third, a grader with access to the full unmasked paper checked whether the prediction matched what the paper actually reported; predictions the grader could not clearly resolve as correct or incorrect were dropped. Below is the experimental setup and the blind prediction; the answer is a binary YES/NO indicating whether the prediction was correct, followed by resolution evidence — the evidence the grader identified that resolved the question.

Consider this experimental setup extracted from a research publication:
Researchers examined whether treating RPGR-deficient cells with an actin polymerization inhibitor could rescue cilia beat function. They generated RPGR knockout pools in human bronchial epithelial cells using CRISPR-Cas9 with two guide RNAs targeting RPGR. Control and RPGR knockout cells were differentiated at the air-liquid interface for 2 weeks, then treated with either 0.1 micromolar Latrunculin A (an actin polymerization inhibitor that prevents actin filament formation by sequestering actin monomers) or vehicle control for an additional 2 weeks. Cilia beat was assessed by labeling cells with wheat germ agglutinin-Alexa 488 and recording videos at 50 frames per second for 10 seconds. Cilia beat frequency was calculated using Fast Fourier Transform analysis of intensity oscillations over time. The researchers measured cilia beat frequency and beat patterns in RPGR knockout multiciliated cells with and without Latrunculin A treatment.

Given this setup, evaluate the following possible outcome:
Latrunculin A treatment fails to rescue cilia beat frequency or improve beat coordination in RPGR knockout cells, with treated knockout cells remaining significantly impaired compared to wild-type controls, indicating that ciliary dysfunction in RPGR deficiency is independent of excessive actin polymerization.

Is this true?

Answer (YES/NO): NO